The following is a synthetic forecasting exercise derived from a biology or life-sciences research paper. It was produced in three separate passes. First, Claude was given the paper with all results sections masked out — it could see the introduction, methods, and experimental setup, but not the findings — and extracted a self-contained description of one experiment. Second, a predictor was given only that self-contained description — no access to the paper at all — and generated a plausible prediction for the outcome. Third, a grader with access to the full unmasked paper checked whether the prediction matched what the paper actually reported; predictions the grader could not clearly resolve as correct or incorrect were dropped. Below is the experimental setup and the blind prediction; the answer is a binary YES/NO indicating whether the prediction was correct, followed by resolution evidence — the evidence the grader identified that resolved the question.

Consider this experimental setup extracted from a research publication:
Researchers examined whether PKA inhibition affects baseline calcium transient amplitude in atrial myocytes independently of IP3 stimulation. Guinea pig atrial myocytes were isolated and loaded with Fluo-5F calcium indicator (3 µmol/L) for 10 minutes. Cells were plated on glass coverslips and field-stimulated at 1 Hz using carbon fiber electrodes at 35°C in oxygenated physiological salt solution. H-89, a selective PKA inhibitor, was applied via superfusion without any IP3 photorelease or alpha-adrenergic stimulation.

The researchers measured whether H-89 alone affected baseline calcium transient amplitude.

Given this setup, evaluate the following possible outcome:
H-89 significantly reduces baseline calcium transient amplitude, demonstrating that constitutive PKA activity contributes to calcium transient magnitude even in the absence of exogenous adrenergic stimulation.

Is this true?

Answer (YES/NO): YES